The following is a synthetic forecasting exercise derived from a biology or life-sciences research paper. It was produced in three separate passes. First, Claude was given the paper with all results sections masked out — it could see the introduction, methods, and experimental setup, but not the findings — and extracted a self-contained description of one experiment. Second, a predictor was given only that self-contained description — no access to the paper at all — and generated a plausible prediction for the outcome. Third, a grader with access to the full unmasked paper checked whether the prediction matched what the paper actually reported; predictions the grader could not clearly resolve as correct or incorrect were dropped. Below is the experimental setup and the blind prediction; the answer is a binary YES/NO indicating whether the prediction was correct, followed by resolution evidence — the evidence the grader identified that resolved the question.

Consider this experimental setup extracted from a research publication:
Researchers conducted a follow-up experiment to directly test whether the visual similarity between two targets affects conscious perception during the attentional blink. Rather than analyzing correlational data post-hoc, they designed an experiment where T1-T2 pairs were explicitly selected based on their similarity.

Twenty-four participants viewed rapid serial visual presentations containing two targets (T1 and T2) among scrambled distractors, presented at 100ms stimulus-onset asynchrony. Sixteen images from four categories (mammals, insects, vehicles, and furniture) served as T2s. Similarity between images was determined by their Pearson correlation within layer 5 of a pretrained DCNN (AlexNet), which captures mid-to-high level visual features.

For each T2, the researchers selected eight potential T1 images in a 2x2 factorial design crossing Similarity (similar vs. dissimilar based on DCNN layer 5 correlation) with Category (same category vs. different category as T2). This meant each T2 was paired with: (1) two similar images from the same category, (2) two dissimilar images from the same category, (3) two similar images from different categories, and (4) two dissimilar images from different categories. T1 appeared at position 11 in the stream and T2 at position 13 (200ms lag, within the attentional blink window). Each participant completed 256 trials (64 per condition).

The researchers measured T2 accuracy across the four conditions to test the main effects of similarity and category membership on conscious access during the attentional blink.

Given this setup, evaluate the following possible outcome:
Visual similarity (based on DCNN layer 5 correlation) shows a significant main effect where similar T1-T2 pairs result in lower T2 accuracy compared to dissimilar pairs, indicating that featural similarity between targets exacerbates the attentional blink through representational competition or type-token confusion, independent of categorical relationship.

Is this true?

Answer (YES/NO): NO